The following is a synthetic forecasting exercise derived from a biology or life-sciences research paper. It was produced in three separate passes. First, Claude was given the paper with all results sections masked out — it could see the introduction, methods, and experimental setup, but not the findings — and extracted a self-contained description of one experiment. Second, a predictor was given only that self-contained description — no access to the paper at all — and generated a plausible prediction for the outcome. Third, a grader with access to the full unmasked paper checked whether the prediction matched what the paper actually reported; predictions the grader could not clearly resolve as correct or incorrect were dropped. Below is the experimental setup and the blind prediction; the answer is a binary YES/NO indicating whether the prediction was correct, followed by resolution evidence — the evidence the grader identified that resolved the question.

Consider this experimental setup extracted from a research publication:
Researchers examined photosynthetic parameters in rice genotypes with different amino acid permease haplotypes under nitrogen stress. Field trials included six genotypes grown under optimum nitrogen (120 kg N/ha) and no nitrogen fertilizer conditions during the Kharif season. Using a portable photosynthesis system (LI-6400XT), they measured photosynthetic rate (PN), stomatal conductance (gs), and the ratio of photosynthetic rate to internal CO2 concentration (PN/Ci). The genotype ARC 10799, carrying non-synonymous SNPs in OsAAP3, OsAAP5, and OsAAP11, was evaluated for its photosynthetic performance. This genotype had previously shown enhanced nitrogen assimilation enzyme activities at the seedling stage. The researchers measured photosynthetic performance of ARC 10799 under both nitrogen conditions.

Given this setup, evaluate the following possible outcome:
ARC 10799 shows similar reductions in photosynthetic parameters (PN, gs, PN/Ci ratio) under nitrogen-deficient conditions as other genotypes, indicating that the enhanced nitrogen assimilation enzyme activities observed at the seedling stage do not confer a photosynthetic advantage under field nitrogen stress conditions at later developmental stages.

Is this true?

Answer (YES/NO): NO